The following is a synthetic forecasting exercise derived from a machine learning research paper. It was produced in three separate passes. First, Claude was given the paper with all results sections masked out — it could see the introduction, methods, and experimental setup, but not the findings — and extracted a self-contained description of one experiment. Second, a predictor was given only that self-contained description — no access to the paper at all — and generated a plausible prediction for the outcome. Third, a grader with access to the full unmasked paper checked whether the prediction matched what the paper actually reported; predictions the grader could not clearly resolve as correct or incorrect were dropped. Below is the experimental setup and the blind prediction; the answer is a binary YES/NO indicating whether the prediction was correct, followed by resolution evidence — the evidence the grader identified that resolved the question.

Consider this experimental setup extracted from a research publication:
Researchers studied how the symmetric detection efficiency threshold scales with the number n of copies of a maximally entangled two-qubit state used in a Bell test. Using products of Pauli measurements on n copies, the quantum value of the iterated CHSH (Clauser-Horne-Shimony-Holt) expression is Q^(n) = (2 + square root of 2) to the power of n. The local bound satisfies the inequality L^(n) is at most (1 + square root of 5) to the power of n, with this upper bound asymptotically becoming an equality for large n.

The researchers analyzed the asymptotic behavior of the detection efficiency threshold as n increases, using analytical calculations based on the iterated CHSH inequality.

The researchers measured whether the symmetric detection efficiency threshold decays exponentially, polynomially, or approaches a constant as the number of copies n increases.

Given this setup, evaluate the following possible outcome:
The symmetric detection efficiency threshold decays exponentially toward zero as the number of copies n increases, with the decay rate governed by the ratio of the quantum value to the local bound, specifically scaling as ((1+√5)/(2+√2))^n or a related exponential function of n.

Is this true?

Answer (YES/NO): YES